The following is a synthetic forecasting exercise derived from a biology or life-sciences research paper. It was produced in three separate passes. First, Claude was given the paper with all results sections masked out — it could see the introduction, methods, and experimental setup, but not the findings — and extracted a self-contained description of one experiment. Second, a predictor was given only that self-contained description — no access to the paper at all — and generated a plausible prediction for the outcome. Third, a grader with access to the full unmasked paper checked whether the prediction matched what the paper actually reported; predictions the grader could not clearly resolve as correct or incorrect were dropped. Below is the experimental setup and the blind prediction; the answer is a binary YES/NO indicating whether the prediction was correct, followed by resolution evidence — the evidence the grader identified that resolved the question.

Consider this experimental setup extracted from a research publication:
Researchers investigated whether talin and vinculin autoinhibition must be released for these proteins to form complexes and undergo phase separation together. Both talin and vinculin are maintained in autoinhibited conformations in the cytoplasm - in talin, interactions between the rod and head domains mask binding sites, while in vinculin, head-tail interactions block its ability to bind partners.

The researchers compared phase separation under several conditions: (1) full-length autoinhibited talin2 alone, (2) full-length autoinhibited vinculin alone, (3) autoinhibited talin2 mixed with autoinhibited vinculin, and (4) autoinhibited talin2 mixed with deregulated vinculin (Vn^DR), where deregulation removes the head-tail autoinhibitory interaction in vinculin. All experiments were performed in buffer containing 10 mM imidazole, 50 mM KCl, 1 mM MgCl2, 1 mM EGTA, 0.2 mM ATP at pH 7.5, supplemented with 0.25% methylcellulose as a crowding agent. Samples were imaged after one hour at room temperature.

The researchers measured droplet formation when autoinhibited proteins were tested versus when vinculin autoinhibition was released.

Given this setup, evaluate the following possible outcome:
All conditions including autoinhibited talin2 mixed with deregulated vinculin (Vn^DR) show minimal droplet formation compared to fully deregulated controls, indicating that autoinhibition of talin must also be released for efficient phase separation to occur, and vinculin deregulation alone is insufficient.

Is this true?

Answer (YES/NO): NO